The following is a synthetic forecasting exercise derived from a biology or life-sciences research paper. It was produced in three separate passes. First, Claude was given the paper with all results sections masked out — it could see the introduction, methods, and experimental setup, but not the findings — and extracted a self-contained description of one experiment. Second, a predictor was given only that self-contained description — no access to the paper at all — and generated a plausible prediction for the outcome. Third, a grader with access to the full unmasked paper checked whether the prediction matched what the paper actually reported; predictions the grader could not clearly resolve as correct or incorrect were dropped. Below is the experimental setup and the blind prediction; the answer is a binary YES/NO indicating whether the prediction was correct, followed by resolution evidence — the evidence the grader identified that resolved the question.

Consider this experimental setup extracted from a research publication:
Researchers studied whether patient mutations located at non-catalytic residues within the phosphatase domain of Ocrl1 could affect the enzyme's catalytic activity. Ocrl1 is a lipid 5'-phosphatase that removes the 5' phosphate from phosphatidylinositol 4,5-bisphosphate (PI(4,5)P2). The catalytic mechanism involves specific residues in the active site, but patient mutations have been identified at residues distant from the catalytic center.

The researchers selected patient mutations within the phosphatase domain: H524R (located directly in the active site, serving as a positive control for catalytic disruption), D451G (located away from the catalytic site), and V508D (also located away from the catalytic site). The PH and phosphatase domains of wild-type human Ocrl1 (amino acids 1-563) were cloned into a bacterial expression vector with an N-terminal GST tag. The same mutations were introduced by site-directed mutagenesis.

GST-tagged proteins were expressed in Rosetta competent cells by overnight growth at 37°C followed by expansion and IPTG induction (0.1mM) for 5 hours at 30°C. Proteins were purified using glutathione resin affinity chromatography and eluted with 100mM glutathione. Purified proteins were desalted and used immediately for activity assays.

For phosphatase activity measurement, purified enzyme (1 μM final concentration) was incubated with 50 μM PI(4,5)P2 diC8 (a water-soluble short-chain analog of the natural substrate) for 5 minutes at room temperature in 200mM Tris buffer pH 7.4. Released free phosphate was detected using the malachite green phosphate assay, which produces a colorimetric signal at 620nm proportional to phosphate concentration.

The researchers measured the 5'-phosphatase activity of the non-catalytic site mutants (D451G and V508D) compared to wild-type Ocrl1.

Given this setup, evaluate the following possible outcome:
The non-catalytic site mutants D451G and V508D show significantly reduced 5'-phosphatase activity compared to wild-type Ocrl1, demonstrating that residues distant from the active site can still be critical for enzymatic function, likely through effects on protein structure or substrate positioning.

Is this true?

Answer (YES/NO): YES